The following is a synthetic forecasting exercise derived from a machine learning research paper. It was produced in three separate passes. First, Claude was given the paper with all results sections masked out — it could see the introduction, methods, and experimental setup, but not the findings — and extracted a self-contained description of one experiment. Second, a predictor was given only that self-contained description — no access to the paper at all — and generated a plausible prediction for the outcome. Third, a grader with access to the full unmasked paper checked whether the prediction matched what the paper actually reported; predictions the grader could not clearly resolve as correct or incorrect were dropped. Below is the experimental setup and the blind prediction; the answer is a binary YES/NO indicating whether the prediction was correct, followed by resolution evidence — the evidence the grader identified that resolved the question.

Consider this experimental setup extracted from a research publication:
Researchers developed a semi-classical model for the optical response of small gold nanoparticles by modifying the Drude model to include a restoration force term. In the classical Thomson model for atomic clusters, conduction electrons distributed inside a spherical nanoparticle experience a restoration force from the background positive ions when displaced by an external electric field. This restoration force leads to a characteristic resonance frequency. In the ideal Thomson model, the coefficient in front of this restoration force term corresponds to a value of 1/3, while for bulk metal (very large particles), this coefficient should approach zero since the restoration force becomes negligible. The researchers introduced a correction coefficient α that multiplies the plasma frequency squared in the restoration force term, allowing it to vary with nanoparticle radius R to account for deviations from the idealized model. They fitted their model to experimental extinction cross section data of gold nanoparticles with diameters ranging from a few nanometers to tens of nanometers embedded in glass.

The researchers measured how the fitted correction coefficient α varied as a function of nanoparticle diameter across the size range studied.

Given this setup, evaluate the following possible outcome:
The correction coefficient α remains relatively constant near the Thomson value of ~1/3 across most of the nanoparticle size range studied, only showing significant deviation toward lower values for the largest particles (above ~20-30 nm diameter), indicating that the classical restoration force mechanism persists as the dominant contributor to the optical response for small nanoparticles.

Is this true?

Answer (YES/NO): NO